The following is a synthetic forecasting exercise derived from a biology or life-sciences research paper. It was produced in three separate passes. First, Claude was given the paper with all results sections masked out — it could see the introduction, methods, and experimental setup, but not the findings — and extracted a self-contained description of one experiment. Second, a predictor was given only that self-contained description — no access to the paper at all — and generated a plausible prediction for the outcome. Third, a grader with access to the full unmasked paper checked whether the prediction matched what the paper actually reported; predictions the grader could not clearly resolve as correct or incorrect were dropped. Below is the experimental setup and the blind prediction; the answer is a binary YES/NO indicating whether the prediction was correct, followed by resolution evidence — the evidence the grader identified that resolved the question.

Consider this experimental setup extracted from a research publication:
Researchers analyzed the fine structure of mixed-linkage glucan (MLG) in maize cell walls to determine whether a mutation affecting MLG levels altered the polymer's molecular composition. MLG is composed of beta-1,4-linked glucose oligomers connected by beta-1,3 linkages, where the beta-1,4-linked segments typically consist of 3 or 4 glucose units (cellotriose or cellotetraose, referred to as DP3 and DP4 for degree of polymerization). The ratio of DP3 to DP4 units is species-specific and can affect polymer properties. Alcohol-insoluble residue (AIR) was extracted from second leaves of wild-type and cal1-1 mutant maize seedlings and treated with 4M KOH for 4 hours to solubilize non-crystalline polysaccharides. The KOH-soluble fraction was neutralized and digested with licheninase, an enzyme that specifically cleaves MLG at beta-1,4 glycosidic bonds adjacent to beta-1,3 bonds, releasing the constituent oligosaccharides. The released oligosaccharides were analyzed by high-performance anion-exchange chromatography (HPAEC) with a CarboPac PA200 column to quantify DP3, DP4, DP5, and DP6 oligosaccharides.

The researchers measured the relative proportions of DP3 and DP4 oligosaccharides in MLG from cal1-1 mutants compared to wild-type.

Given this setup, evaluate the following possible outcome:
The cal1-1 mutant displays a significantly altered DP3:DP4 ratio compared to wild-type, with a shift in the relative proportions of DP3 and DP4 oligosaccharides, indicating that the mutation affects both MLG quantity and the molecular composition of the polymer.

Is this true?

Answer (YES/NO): NO